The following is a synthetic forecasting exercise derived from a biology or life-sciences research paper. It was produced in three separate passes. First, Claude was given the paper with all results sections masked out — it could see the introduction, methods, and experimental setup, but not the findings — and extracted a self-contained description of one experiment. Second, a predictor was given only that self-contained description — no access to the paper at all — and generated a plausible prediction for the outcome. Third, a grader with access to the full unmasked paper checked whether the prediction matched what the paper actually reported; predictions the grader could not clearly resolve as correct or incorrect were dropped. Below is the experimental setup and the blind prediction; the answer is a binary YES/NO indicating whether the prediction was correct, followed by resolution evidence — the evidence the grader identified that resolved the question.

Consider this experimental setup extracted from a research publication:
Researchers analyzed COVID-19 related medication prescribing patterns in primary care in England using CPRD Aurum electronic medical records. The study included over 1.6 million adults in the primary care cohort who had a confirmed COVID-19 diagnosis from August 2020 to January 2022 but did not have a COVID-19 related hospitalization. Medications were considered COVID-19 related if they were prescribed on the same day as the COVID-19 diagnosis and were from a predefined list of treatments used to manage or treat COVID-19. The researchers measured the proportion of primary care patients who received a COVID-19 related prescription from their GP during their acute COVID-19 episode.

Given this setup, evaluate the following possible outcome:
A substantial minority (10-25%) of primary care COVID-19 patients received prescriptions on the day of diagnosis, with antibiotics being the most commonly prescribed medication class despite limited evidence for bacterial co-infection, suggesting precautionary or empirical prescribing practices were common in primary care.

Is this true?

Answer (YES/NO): NO